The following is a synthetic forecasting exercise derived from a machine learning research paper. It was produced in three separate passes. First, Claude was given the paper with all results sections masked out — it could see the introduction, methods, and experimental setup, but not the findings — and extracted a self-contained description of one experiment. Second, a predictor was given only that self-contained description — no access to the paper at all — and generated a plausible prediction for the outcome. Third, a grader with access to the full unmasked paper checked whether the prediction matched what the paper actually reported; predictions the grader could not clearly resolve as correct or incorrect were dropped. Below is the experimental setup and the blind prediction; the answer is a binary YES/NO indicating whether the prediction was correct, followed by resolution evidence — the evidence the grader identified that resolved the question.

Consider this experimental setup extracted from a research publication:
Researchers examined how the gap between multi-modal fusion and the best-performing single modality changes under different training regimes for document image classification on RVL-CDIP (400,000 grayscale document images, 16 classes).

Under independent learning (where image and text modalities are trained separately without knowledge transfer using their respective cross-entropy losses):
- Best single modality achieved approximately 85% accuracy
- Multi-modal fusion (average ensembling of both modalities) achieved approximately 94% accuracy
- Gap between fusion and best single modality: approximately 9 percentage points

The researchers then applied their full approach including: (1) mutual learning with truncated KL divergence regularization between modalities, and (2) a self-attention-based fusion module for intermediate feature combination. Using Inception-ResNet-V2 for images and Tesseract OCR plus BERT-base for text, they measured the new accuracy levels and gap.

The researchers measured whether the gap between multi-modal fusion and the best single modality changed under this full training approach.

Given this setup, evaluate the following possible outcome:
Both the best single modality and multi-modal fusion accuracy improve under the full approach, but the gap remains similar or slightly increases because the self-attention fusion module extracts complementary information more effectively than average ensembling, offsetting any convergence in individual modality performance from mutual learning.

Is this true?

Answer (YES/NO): NO